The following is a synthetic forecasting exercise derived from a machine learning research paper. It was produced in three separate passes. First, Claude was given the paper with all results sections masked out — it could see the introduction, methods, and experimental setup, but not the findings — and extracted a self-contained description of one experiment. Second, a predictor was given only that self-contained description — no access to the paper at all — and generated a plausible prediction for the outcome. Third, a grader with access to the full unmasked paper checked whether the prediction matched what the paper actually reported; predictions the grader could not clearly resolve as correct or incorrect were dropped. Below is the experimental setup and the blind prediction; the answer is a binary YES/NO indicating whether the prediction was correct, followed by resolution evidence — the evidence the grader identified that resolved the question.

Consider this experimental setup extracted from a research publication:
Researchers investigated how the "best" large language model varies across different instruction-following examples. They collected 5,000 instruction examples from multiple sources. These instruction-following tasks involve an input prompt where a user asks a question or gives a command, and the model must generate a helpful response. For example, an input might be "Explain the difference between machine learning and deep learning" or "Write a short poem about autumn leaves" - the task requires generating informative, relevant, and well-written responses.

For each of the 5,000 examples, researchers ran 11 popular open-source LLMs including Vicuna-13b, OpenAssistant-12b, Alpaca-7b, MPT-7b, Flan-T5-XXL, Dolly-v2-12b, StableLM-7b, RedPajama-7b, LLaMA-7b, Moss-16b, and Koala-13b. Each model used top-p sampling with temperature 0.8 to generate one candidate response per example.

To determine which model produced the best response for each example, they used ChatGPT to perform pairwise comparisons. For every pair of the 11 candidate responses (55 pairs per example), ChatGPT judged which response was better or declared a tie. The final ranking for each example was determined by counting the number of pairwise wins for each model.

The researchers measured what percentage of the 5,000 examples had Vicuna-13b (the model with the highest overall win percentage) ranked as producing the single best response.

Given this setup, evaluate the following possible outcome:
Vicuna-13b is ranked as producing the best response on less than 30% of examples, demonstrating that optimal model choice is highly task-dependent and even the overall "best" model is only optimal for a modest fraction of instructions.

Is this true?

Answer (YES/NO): YES